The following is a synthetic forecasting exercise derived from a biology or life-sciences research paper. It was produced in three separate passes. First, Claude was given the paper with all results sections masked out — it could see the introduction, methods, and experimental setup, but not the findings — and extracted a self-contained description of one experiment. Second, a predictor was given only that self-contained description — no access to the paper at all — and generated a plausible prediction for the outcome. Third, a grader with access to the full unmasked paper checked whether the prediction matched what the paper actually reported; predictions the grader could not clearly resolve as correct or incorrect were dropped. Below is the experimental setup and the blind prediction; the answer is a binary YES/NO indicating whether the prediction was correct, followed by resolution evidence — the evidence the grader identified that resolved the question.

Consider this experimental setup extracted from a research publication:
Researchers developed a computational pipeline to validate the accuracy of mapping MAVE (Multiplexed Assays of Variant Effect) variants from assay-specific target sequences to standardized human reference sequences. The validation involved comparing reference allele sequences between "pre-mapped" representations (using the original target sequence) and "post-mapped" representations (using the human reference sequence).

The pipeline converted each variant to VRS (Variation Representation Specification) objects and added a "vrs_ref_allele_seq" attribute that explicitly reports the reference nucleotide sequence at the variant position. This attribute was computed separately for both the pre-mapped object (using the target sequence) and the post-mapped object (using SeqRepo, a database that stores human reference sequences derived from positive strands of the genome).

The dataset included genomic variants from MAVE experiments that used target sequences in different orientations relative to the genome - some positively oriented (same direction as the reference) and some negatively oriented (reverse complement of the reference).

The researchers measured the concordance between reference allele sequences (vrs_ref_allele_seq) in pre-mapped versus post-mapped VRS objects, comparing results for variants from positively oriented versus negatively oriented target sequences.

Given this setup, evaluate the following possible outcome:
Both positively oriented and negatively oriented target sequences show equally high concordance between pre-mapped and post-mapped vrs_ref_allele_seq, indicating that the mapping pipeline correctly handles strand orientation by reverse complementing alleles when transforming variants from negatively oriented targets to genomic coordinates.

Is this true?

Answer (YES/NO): NO